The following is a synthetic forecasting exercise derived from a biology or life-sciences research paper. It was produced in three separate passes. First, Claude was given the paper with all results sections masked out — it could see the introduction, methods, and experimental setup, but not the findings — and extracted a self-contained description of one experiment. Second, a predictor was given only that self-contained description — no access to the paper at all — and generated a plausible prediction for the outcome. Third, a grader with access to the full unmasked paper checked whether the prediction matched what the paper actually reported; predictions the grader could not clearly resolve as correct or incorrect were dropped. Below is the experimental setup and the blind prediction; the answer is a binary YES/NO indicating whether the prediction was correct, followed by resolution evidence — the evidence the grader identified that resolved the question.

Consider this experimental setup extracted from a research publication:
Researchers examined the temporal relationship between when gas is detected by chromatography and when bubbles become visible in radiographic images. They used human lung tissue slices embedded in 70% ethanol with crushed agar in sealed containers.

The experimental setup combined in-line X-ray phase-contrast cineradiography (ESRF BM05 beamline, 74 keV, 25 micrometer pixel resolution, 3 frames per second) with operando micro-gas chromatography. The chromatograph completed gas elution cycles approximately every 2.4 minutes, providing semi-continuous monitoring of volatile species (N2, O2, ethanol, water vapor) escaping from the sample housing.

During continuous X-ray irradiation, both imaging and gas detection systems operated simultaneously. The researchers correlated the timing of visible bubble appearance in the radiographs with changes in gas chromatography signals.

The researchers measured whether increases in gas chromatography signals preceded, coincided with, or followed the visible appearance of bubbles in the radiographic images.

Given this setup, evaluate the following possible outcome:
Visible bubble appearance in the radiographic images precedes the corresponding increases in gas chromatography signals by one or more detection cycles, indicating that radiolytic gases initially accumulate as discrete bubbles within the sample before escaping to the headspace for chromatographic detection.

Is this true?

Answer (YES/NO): NO